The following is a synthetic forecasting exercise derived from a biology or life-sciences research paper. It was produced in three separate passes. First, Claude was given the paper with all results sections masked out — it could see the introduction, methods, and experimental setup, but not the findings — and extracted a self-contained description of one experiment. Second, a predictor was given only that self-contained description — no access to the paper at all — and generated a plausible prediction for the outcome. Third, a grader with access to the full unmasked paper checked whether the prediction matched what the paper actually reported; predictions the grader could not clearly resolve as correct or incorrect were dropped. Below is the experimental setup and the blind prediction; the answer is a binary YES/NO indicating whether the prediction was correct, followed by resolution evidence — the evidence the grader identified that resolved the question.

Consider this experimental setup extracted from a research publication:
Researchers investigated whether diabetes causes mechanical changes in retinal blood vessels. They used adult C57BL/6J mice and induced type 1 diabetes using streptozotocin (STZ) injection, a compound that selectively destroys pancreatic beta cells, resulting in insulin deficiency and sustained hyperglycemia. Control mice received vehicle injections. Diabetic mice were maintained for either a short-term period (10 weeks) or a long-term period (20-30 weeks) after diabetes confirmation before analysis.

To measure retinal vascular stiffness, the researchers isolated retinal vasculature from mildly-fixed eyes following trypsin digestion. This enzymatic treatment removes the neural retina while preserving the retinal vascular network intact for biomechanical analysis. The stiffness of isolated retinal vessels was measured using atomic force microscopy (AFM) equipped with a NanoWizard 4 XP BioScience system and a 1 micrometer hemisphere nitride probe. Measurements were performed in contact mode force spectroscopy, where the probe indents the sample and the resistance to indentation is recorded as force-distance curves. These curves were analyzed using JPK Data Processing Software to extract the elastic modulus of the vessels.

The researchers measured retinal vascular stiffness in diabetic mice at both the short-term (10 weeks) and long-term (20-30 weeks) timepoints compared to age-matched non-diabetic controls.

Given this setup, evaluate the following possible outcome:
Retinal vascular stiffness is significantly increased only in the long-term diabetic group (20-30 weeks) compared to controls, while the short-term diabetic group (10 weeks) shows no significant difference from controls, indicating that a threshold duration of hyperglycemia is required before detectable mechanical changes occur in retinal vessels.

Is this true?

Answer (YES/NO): NO